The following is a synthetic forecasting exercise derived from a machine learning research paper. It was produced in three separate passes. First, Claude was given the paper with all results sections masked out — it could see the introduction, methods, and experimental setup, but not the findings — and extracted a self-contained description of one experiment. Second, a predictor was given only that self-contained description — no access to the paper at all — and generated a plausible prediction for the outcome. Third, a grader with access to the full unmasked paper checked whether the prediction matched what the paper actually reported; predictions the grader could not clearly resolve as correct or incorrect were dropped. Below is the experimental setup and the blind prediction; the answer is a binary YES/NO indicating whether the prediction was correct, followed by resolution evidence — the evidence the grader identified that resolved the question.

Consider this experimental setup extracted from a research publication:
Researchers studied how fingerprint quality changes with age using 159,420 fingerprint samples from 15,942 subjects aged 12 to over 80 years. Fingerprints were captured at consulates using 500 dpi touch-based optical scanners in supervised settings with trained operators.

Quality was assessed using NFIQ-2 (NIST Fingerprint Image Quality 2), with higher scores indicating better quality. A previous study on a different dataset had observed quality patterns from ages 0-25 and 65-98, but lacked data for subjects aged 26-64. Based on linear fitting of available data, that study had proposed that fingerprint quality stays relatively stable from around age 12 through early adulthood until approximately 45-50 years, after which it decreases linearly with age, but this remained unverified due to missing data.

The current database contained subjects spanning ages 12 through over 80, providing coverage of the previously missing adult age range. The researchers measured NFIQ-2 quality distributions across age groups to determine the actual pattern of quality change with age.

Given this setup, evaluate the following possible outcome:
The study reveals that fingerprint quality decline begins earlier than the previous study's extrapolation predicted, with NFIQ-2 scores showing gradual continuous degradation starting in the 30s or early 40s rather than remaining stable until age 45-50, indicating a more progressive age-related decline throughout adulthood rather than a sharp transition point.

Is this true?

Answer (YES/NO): NO